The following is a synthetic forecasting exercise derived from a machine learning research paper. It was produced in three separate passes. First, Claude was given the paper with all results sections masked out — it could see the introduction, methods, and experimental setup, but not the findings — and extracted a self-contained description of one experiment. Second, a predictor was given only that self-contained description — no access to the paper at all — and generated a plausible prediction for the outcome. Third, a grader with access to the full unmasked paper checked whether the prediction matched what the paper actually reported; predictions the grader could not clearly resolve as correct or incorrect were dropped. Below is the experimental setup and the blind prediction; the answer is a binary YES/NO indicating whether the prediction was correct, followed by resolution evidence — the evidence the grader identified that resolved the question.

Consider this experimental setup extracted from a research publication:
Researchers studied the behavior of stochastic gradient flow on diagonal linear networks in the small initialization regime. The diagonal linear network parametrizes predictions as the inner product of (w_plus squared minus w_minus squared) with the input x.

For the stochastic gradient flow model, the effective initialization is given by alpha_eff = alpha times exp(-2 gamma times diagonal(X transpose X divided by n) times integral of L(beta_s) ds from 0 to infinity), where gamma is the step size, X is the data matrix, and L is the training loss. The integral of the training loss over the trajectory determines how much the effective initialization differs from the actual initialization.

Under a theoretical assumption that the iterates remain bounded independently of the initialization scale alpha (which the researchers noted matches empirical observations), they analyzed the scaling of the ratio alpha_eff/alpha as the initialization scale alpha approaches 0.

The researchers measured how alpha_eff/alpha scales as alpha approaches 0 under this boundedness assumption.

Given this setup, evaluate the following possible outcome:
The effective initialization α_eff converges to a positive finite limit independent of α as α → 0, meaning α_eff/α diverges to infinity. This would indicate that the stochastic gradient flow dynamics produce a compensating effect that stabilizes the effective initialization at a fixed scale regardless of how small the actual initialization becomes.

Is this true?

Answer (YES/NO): NO